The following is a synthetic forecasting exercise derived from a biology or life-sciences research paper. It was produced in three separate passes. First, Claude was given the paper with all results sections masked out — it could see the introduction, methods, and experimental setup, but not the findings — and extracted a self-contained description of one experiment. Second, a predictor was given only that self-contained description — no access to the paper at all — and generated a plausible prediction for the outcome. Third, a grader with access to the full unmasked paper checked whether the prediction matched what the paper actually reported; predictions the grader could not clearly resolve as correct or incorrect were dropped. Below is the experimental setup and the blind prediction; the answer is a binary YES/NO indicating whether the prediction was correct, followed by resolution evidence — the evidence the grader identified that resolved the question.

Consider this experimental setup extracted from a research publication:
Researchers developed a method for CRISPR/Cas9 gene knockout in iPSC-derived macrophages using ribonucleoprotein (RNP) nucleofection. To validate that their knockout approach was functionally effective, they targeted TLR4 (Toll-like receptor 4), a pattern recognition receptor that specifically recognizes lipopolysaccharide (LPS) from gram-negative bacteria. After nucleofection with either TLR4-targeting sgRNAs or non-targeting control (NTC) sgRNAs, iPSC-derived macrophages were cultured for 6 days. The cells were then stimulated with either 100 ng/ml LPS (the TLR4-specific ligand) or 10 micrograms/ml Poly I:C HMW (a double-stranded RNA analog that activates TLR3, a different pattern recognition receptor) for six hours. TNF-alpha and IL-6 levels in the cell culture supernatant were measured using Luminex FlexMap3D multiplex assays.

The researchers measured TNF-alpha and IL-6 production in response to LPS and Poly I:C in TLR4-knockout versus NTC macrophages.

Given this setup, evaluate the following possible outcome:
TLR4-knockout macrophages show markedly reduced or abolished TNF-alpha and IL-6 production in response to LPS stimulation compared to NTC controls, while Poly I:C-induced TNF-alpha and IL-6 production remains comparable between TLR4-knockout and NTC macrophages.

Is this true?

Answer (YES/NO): YES